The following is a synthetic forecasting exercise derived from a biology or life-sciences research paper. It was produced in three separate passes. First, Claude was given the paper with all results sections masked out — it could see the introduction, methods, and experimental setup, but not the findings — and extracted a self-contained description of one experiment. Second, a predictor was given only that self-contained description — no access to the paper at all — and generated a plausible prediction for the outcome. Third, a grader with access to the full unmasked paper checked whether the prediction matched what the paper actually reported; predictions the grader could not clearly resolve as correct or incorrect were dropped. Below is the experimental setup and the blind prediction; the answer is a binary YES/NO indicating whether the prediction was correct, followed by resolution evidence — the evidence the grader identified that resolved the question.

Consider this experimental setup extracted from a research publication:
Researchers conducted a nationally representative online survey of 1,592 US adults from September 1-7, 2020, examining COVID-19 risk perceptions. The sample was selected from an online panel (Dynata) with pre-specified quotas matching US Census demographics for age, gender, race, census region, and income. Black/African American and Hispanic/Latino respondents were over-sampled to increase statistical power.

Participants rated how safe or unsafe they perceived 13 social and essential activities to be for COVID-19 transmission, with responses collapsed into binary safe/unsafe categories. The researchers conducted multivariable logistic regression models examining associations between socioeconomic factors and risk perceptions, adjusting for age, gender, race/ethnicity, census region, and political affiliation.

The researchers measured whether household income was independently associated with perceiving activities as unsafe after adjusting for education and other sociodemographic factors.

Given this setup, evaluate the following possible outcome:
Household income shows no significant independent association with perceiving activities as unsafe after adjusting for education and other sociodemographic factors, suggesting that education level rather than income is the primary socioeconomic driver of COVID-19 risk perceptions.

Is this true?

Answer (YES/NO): NO